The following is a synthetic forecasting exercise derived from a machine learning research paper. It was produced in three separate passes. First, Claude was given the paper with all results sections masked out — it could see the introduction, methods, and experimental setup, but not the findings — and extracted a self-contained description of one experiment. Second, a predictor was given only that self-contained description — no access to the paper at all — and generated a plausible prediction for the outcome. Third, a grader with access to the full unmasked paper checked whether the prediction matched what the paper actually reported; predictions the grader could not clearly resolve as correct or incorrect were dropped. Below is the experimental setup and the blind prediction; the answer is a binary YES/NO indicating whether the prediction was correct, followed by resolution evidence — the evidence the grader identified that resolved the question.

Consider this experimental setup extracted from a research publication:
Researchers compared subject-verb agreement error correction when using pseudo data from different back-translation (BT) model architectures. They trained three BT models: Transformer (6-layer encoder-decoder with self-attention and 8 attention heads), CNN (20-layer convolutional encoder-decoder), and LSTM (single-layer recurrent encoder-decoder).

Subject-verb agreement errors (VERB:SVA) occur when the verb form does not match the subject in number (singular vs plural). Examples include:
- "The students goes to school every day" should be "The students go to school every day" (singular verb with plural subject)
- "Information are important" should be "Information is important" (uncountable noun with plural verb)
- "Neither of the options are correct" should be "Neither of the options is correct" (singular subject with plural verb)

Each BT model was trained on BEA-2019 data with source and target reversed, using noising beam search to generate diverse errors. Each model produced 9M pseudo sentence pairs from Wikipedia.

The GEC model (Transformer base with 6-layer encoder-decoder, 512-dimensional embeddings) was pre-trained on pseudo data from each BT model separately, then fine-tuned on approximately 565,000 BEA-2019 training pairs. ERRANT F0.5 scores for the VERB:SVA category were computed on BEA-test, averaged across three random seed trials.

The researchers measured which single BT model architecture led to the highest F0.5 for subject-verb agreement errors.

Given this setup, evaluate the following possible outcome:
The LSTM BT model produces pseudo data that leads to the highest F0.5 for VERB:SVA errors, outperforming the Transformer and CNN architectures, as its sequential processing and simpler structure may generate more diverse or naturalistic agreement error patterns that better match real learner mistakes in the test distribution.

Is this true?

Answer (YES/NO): NO